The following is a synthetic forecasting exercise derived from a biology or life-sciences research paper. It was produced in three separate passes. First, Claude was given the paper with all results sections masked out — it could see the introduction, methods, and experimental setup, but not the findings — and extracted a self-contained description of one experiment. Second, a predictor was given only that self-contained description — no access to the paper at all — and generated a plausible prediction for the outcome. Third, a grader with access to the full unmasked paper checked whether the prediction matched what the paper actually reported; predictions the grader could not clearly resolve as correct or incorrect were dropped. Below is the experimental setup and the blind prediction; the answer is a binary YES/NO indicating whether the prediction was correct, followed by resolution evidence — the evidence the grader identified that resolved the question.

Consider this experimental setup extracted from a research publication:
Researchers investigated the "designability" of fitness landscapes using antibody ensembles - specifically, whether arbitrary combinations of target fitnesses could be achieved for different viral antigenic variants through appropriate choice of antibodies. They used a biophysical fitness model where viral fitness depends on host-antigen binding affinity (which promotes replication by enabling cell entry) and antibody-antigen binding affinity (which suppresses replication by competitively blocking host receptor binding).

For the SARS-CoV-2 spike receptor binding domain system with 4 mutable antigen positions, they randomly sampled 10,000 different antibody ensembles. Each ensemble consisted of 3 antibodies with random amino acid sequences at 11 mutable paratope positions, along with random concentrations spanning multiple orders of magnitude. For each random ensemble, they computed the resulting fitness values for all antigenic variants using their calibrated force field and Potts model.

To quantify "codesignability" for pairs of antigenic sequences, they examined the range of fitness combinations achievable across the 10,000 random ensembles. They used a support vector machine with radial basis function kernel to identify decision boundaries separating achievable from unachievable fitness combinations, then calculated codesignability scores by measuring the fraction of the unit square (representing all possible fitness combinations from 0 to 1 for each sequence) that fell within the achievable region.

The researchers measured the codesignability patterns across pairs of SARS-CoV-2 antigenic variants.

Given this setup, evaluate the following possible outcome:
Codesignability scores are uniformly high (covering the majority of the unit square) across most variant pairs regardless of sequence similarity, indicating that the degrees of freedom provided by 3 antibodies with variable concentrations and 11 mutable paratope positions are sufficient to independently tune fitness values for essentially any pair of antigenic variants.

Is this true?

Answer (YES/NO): NO